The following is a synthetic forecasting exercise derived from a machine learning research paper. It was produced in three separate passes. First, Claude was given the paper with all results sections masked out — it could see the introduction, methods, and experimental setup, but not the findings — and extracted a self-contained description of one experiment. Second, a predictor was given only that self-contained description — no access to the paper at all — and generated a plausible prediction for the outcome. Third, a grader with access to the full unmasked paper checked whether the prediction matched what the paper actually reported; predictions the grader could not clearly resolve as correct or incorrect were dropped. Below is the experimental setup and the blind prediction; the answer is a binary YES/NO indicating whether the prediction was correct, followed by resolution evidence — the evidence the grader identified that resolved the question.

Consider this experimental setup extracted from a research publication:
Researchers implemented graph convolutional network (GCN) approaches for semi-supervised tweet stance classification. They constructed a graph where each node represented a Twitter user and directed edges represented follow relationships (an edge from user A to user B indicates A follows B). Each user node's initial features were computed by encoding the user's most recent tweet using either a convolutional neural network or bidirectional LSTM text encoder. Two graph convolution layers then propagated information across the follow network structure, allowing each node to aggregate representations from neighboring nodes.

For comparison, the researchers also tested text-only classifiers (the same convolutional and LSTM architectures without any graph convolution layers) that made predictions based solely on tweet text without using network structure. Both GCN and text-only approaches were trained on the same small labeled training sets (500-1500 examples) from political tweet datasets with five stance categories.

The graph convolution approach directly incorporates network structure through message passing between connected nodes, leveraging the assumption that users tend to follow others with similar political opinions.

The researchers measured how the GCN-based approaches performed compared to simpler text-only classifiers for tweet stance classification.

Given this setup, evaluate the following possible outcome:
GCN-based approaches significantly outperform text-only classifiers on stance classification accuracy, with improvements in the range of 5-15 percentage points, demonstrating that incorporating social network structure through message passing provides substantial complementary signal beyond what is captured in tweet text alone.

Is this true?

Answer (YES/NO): NO